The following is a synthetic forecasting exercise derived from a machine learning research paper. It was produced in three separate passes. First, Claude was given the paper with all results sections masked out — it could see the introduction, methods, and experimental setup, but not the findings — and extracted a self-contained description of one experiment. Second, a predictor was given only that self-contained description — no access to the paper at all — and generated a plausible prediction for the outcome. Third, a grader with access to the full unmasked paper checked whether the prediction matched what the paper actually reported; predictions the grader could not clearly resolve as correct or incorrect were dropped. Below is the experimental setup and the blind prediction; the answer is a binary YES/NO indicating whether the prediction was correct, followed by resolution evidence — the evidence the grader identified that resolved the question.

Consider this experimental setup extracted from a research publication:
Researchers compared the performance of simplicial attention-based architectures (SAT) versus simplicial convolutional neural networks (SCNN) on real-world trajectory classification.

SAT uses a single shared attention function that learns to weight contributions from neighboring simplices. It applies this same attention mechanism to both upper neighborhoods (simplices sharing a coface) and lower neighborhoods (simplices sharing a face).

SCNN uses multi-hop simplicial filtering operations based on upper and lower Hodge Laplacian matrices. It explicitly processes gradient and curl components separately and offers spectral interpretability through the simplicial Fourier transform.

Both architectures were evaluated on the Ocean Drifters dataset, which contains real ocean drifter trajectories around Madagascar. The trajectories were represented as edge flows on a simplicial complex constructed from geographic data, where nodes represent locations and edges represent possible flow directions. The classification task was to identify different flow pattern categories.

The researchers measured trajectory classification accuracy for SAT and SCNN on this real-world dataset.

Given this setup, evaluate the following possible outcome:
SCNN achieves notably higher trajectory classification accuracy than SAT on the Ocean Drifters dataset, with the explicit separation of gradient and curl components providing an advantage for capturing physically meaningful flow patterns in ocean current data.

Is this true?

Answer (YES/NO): NO